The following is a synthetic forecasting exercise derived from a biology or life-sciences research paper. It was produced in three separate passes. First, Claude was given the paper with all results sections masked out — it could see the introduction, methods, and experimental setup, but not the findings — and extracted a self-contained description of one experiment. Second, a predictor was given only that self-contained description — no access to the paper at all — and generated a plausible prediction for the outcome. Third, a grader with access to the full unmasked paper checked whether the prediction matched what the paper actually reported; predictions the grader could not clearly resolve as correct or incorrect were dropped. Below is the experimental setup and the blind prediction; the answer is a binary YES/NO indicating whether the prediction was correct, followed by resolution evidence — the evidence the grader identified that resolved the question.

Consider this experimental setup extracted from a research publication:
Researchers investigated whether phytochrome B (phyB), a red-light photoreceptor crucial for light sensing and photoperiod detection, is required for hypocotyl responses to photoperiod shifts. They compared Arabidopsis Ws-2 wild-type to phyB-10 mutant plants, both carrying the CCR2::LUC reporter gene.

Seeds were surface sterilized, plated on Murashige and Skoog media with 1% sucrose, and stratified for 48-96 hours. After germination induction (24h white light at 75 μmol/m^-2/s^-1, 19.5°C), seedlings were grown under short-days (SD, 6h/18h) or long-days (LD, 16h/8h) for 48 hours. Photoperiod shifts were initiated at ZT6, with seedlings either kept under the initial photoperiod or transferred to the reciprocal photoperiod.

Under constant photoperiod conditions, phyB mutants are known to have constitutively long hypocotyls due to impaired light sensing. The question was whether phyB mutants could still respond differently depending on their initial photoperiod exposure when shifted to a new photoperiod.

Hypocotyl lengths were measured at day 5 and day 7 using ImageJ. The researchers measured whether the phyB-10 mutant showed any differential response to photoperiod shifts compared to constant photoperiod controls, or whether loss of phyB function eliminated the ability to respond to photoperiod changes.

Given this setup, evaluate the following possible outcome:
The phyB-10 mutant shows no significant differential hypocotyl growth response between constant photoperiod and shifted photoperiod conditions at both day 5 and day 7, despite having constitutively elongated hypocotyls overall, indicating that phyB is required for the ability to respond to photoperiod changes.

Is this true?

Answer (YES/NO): NO